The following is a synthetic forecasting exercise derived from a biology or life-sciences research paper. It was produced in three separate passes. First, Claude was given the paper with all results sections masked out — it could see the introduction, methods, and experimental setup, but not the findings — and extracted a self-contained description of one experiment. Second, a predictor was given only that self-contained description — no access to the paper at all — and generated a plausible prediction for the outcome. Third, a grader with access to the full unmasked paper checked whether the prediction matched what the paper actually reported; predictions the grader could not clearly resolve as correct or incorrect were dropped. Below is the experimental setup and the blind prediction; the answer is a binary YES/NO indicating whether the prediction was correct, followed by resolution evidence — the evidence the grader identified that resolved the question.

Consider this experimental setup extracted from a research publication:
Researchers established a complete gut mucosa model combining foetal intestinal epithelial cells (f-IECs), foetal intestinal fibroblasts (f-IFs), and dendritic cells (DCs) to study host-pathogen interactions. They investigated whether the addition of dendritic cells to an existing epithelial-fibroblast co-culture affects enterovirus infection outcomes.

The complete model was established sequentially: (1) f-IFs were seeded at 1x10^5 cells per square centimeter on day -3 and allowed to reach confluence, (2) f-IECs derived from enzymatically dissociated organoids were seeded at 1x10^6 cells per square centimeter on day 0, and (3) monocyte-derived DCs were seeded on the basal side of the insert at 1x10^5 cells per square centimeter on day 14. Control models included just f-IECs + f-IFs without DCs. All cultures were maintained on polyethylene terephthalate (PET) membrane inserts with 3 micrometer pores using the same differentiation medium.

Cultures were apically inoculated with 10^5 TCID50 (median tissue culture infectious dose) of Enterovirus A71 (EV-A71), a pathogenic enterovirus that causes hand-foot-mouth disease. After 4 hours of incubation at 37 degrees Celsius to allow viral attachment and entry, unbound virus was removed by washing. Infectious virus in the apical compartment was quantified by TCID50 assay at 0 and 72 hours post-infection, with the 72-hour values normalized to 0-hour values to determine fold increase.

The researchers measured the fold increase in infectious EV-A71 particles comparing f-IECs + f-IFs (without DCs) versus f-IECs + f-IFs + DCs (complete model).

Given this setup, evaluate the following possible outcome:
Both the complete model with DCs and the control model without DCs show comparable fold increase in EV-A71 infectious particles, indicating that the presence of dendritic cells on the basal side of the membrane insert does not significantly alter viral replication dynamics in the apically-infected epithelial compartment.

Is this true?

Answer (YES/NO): NO